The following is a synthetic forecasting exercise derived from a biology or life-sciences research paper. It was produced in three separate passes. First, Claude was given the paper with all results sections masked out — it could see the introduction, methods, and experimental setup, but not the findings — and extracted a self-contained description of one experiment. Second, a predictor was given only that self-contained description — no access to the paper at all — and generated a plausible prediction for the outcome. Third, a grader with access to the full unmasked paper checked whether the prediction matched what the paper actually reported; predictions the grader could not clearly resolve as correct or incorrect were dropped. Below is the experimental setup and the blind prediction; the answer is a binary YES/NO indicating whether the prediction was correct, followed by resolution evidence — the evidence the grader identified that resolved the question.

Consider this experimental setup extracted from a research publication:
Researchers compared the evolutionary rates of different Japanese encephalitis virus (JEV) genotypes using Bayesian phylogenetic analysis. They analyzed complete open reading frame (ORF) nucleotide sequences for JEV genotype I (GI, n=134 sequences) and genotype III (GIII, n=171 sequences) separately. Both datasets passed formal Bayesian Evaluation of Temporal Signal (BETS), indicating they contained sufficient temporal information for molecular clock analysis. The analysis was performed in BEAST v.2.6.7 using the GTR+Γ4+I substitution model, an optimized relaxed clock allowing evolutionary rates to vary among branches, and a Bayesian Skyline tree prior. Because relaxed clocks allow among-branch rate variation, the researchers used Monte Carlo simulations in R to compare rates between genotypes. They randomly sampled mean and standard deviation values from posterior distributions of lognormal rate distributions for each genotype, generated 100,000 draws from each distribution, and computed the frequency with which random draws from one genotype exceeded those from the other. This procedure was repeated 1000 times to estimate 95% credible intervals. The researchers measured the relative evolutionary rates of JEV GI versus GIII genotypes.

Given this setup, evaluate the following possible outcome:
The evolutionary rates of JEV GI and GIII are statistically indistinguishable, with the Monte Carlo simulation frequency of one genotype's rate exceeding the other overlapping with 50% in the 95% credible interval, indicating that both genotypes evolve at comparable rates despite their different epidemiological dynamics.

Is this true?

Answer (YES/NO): NO